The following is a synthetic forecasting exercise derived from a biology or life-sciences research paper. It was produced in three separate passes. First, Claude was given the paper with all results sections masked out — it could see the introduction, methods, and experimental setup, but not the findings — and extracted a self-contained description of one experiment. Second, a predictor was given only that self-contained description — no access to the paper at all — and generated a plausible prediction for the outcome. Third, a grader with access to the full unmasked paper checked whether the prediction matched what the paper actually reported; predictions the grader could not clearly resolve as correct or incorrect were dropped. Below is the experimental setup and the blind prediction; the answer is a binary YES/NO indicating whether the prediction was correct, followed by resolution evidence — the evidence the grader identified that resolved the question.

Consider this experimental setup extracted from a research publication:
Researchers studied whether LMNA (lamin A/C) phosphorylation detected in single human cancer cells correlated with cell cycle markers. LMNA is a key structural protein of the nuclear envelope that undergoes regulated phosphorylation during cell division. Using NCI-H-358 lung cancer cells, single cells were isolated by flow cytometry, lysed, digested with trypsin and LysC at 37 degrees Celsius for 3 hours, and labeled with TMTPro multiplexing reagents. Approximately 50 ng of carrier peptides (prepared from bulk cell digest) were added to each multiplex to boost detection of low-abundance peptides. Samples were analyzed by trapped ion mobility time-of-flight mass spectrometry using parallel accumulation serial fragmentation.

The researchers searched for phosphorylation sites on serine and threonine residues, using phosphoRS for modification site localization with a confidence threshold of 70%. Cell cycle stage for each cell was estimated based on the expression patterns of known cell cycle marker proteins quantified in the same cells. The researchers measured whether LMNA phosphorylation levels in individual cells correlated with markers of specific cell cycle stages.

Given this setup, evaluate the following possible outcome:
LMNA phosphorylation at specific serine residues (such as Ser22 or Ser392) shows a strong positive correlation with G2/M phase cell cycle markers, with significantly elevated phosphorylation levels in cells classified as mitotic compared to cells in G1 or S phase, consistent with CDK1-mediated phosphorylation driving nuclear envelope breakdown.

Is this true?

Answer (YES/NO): YES